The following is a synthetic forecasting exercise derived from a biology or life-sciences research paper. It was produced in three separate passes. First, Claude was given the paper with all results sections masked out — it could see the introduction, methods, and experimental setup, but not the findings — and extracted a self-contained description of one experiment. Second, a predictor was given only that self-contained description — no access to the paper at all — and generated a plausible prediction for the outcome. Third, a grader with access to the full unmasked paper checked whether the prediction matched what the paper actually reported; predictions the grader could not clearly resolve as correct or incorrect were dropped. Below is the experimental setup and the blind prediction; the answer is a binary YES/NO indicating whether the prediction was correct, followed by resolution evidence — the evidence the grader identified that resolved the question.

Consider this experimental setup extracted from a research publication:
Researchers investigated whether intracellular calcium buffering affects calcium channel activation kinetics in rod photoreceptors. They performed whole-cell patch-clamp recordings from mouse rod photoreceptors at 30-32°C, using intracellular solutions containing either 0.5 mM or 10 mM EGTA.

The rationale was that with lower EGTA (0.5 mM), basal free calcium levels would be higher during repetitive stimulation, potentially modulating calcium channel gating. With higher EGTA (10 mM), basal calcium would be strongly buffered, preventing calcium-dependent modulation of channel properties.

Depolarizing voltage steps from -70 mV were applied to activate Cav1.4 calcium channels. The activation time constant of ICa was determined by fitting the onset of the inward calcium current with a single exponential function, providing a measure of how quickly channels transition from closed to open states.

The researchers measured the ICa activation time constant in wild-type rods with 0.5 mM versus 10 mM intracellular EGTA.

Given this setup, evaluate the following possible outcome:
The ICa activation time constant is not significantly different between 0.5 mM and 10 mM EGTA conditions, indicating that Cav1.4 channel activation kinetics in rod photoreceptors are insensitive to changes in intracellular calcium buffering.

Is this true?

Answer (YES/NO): NO